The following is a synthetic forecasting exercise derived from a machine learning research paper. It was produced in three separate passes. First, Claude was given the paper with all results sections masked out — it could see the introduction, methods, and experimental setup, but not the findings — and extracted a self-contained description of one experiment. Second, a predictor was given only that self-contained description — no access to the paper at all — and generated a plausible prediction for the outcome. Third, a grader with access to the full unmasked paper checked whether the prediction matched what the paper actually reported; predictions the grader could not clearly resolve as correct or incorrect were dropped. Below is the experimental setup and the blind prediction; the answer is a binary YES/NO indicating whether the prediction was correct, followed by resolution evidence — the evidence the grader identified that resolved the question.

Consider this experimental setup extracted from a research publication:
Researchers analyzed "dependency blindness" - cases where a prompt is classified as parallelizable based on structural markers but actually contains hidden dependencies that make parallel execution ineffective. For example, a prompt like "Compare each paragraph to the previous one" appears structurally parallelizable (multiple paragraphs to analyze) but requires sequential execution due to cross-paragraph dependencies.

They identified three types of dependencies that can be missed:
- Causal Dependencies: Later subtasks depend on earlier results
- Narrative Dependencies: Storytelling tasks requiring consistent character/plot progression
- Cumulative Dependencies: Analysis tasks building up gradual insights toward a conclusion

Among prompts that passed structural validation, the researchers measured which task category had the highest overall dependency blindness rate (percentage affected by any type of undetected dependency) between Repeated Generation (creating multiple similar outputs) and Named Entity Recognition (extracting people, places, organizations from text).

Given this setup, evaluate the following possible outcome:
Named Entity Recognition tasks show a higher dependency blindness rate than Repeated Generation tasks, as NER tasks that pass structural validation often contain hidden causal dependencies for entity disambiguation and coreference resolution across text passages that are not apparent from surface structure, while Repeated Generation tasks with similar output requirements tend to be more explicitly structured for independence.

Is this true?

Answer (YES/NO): NO